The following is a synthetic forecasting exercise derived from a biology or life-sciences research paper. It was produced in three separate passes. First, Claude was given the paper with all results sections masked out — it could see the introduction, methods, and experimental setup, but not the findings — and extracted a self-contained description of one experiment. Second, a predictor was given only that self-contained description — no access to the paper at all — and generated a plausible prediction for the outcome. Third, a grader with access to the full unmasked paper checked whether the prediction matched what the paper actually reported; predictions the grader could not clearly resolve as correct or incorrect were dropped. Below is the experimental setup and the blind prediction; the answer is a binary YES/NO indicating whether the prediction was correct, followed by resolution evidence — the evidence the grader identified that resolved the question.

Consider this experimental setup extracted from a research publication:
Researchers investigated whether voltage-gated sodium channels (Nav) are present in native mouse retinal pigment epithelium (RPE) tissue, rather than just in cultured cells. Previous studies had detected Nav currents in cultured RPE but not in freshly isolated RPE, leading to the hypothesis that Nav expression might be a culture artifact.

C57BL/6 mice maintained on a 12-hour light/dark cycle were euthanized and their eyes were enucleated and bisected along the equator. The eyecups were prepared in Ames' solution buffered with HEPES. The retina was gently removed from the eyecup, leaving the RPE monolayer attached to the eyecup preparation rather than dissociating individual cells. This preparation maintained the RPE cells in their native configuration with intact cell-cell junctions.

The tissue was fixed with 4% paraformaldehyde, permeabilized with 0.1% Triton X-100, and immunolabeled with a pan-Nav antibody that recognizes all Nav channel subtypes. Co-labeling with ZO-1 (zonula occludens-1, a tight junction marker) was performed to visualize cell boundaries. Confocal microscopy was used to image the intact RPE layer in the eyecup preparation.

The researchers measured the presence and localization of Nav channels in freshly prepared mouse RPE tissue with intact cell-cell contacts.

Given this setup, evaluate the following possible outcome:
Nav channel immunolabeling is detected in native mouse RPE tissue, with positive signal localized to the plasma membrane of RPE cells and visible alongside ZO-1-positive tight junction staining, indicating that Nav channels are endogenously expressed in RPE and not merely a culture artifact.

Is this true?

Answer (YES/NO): YES